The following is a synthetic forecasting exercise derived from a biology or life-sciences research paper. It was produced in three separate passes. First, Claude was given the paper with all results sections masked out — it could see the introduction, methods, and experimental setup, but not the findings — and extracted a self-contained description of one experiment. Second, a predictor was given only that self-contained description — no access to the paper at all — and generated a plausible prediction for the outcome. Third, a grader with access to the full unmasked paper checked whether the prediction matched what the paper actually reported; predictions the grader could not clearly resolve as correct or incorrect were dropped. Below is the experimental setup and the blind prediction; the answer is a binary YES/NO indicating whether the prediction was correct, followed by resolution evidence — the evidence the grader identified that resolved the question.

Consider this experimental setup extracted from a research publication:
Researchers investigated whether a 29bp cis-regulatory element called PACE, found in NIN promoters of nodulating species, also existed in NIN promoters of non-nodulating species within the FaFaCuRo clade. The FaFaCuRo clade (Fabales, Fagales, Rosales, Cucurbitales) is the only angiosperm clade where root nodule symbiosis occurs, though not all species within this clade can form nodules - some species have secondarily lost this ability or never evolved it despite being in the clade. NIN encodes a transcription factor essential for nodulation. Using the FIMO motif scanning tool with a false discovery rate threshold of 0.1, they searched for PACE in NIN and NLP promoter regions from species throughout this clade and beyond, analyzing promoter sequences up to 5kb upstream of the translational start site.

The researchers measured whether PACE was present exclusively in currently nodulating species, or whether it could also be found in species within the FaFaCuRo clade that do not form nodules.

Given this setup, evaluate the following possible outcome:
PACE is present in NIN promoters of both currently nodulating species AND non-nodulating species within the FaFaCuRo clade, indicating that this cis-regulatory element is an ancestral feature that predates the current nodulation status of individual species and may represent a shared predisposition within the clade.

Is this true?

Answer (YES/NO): YES